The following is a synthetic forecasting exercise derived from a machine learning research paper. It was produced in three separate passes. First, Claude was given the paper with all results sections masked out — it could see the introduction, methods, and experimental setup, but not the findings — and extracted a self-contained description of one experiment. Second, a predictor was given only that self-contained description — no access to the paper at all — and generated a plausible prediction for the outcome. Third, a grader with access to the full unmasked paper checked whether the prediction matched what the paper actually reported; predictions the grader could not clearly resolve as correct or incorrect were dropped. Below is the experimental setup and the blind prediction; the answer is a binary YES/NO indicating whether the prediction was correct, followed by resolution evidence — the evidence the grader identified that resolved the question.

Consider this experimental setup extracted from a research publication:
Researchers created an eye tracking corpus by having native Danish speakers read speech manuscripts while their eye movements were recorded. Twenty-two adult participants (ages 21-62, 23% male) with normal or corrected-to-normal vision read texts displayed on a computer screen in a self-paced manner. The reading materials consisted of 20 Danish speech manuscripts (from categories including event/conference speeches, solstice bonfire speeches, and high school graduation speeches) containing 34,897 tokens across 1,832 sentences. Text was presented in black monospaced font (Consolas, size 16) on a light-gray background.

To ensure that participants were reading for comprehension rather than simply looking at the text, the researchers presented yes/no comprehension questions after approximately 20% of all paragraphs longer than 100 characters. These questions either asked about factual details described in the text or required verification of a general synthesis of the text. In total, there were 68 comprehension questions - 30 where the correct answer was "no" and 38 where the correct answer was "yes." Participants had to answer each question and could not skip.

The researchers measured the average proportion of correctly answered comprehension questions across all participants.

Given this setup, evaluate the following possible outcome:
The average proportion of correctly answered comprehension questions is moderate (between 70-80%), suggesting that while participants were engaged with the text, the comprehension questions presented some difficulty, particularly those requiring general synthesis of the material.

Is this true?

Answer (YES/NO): NO